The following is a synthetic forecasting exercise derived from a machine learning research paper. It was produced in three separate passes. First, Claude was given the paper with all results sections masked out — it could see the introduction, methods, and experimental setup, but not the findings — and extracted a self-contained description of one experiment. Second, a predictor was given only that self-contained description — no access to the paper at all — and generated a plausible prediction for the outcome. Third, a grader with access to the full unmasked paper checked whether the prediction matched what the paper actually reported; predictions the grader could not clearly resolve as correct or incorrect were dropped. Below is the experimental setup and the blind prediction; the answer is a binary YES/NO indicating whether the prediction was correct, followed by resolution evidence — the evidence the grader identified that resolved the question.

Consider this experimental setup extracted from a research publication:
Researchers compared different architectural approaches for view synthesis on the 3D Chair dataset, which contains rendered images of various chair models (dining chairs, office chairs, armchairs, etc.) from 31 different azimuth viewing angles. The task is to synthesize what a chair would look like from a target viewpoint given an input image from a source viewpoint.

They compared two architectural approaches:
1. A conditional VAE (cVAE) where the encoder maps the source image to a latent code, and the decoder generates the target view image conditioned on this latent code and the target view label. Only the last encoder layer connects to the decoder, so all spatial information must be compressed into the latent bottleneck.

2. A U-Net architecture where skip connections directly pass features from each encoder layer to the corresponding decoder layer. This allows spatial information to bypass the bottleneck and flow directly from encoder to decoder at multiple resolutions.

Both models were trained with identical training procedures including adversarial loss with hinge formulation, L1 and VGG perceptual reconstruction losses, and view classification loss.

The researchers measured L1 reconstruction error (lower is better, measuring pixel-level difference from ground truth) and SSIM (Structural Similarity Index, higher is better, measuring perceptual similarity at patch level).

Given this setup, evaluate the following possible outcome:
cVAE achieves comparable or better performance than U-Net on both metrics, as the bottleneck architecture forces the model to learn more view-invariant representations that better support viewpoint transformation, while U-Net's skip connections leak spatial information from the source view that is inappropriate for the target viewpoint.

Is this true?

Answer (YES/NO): YES